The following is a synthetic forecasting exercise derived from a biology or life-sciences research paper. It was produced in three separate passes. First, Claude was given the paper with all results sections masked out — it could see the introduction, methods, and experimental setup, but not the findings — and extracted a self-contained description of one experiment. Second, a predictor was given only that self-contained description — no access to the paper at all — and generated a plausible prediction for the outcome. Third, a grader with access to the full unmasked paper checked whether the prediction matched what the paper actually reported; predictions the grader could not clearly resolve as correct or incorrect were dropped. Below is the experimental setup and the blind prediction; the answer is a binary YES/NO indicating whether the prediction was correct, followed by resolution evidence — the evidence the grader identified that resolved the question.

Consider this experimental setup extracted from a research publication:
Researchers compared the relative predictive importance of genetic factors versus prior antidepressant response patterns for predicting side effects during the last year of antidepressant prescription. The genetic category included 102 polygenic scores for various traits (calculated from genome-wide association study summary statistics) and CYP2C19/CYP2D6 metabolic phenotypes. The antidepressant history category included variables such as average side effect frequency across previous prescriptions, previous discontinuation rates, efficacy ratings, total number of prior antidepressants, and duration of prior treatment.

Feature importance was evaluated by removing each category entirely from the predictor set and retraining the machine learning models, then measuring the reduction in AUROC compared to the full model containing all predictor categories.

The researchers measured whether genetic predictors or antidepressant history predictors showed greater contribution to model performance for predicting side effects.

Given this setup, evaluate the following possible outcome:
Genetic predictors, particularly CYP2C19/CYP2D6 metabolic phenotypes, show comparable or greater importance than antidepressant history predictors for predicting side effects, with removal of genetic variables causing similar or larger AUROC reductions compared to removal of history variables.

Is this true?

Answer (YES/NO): NO